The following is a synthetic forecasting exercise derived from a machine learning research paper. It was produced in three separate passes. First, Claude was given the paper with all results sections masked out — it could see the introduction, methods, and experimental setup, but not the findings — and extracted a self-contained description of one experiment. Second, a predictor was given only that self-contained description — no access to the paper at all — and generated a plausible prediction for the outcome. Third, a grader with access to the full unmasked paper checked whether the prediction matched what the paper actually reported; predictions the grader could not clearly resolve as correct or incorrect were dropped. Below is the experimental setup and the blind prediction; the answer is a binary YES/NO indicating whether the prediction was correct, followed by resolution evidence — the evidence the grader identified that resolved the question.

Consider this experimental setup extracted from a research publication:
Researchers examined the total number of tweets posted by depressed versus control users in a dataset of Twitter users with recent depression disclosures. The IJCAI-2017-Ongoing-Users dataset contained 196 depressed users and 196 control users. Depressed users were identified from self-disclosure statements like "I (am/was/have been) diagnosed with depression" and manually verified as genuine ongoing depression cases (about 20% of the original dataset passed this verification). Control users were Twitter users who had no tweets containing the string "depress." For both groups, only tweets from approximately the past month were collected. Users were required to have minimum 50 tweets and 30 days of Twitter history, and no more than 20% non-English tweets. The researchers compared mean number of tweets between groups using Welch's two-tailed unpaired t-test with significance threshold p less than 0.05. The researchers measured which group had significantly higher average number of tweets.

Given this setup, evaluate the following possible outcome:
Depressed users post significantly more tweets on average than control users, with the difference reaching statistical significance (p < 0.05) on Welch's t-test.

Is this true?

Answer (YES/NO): NO